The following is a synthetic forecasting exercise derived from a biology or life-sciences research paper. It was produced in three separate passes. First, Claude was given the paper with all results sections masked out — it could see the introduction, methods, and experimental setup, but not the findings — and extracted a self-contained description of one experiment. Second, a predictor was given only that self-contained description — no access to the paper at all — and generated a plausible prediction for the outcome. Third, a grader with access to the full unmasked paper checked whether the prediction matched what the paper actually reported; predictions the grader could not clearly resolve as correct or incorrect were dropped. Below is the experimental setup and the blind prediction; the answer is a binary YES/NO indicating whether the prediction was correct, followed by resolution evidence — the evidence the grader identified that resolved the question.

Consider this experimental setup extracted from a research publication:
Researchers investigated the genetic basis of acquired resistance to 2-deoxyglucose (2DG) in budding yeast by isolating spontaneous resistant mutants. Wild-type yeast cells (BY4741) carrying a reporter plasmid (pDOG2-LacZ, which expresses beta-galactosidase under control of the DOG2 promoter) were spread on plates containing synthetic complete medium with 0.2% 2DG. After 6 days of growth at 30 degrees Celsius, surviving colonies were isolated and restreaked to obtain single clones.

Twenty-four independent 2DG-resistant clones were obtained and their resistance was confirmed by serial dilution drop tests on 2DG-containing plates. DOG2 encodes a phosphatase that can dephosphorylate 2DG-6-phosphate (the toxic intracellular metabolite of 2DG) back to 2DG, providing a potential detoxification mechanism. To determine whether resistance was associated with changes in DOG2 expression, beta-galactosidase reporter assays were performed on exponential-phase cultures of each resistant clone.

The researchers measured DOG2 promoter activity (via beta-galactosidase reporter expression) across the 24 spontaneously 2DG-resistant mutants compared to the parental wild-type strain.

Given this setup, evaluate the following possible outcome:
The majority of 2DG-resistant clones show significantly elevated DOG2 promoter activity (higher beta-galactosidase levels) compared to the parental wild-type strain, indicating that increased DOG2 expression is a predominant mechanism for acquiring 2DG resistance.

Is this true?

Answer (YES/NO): YES